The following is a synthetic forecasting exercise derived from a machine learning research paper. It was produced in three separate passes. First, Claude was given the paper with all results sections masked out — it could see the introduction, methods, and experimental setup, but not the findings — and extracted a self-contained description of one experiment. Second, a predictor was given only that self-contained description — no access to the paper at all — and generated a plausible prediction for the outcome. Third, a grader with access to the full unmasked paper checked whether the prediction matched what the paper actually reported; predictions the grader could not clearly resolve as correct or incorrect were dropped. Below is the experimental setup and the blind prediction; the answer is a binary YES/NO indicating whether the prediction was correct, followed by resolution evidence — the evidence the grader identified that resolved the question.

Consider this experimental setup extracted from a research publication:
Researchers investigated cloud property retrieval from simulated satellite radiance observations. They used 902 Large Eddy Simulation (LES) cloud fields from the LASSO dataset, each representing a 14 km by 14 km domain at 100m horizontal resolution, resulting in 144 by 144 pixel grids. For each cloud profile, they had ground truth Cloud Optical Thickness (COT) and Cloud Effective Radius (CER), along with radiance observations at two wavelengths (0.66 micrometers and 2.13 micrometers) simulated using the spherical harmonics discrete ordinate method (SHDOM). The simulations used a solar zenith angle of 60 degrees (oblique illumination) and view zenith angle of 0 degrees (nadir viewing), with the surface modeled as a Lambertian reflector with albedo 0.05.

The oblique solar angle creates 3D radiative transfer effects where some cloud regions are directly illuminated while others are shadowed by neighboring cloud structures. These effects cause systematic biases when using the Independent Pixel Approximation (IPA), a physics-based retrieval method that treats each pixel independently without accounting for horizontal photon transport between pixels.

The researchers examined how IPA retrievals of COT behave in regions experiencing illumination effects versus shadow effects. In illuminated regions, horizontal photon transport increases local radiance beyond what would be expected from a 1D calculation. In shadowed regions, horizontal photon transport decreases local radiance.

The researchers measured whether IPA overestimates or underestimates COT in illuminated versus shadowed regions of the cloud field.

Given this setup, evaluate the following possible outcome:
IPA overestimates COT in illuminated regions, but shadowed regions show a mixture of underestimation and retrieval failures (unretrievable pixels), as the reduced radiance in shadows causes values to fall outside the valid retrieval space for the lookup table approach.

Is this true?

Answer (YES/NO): NO